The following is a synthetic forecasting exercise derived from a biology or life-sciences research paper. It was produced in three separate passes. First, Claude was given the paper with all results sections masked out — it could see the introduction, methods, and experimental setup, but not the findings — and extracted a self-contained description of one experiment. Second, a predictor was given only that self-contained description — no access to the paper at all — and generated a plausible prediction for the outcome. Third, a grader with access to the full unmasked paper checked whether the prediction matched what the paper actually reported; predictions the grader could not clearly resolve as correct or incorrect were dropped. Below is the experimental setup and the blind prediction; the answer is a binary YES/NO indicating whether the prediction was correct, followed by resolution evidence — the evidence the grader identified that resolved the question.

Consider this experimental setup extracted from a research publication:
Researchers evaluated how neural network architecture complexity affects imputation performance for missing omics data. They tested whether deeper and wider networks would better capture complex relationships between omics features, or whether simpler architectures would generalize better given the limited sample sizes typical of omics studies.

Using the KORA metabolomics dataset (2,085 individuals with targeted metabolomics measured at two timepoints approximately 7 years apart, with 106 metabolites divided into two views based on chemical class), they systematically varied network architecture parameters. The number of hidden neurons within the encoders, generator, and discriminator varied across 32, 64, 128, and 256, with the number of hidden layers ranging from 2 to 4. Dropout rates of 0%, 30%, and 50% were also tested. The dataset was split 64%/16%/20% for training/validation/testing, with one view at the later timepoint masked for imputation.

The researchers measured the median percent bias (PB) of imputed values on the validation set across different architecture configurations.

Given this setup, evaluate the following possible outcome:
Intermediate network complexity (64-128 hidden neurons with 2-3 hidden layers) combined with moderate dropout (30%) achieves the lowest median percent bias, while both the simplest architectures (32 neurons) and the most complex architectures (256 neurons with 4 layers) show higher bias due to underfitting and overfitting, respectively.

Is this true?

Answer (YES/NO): NO